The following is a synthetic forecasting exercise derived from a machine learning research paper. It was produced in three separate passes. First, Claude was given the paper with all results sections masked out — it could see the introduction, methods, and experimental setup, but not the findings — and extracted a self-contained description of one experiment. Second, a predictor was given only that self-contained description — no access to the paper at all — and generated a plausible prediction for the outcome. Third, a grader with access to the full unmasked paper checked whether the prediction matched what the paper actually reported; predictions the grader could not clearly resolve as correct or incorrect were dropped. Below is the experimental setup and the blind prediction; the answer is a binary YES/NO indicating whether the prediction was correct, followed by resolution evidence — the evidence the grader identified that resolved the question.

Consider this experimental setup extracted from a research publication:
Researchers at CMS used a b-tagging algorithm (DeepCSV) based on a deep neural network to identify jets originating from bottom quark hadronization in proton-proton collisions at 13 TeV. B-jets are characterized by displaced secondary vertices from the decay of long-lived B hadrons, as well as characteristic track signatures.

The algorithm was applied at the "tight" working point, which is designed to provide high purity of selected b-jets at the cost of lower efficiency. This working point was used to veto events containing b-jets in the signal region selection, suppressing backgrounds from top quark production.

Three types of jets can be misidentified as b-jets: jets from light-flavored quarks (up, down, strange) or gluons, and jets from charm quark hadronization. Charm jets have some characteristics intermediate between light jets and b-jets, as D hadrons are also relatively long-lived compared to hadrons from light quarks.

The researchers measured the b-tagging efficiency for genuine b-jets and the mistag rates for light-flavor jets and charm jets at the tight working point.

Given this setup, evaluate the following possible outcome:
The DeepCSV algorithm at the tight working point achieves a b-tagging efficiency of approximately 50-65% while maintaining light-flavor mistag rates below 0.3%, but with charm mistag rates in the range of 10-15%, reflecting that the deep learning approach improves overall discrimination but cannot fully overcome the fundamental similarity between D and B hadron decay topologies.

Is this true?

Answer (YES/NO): NO